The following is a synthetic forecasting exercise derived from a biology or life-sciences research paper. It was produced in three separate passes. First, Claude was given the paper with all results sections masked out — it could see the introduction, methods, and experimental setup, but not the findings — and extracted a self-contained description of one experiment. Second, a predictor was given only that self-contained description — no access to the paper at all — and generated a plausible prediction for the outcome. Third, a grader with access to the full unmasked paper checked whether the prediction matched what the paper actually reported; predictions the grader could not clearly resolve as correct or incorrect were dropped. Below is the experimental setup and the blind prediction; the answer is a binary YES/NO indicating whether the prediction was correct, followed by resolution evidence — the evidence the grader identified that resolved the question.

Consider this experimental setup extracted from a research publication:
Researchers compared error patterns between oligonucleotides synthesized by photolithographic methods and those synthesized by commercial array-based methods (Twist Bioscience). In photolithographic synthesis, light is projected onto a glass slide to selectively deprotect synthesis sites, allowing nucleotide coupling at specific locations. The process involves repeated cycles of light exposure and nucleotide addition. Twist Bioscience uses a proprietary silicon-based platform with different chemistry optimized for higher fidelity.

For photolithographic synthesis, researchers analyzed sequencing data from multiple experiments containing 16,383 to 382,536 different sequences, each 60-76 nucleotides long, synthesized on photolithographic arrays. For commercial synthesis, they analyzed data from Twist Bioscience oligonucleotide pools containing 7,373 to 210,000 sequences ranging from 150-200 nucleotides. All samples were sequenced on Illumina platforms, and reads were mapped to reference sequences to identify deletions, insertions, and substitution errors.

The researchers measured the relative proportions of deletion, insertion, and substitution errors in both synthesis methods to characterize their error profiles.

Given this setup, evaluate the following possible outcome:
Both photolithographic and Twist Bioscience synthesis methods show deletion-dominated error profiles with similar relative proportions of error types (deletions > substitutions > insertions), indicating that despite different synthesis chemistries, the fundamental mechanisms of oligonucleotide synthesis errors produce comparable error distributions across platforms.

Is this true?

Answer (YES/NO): NO